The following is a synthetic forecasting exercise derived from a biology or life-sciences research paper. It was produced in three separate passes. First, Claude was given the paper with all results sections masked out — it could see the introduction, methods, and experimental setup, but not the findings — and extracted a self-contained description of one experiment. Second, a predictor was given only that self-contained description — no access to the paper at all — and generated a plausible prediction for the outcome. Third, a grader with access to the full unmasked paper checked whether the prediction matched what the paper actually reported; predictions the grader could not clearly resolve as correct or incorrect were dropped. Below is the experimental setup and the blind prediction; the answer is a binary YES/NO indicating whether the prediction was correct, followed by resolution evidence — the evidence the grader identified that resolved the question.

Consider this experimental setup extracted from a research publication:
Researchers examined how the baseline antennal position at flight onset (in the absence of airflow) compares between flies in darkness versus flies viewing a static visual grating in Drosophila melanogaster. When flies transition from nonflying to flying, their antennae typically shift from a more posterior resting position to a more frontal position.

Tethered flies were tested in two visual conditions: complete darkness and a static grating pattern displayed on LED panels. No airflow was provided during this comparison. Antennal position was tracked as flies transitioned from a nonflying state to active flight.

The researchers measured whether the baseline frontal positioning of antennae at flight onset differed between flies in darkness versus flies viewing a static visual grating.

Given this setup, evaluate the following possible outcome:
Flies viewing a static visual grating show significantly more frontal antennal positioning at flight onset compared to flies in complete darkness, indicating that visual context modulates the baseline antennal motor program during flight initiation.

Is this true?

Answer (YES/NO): NO